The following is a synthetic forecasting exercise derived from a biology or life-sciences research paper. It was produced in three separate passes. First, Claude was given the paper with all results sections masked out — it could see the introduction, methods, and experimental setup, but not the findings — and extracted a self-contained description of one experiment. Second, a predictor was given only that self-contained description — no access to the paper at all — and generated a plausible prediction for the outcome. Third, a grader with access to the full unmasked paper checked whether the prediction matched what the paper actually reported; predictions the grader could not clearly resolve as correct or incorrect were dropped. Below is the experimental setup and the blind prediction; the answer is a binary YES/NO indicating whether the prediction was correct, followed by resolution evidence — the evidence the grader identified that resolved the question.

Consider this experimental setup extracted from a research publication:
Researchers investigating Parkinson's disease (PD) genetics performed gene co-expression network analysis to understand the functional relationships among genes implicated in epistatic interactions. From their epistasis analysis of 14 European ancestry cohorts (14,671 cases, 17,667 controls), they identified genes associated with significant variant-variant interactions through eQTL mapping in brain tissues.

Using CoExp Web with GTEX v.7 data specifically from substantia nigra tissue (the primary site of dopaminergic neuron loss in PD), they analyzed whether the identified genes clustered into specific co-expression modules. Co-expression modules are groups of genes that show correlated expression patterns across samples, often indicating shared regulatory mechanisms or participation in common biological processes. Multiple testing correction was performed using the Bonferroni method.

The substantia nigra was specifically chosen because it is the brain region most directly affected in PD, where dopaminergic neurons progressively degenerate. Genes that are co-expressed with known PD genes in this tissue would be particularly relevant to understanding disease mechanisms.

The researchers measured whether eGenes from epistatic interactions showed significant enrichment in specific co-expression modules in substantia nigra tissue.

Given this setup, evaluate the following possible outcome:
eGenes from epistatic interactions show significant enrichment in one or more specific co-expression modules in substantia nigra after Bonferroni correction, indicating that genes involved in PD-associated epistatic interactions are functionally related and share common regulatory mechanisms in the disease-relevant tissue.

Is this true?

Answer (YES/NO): YES